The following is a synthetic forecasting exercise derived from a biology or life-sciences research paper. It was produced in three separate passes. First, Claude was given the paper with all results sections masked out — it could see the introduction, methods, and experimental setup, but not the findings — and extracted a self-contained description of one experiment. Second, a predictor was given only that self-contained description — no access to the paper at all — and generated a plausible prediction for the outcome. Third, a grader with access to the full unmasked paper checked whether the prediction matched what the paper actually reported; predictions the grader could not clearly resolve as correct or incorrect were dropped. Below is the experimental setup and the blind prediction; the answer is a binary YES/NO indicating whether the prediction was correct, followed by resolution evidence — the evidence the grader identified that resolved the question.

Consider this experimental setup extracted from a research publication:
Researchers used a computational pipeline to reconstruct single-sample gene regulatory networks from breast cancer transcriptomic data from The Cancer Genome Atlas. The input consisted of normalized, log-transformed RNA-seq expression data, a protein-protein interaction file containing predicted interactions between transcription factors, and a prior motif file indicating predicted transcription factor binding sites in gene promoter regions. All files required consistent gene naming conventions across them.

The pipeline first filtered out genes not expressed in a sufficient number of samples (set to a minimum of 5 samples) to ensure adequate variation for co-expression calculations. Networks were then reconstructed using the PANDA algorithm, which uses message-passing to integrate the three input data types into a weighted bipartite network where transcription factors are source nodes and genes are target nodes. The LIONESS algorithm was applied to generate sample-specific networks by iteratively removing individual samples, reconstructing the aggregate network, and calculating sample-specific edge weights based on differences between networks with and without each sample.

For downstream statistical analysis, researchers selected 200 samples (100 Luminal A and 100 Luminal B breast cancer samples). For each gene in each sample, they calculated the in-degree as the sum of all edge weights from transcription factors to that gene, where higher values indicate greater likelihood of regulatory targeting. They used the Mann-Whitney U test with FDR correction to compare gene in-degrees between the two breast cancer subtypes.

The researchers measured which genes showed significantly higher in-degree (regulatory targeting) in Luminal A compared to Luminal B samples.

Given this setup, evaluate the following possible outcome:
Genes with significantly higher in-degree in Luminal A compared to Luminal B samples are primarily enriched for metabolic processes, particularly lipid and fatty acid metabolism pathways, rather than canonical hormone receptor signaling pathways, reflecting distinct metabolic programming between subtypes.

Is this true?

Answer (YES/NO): NO